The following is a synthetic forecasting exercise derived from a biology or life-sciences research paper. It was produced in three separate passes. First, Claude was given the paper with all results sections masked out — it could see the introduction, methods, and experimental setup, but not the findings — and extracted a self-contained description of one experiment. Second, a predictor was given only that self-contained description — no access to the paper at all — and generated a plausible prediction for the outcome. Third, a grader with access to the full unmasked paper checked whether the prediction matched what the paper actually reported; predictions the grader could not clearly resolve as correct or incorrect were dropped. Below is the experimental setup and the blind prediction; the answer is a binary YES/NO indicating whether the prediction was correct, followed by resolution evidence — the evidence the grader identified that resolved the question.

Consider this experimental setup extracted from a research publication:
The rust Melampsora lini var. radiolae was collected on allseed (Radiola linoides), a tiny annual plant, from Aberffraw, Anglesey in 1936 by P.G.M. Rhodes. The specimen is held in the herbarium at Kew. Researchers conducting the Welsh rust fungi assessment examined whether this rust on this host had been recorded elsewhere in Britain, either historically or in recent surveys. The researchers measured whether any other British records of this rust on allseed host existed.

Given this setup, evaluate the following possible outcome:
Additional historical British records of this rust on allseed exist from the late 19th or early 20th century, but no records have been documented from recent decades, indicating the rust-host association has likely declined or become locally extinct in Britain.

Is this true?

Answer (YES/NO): NO